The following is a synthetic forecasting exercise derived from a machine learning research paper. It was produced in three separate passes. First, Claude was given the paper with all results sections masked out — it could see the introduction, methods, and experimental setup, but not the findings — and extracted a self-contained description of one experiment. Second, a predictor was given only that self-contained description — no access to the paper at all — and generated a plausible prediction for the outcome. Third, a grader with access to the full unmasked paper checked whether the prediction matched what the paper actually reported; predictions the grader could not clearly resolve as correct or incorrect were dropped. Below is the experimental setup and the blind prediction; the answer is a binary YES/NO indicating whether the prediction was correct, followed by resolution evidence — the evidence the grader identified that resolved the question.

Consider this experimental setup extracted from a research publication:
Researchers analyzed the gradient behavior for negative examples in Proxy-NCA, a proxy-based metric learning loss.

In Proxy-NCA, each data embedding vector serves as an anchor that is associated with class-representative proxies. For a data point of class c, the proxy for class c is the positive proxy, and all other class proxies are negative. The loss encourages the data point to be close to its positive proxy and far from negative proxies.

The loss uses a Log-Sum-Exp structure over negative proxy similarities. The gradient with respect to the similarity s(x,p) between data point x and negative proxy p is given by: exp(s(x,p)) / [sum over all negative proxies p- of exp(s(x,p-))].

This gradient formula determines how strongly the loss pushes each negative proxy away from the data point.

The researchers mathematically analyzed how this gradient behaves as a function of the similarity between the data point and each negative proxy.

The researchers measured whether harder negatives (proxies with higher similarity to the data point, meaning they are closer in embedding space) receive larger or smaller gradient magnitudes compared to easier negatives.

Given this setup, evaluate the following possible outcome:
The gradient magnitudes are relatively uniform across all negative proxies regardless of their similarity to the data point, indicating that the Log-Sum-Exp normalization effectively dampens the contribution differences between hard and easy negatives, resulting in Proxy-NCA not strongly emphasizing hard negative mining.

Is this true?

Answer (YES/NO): NO